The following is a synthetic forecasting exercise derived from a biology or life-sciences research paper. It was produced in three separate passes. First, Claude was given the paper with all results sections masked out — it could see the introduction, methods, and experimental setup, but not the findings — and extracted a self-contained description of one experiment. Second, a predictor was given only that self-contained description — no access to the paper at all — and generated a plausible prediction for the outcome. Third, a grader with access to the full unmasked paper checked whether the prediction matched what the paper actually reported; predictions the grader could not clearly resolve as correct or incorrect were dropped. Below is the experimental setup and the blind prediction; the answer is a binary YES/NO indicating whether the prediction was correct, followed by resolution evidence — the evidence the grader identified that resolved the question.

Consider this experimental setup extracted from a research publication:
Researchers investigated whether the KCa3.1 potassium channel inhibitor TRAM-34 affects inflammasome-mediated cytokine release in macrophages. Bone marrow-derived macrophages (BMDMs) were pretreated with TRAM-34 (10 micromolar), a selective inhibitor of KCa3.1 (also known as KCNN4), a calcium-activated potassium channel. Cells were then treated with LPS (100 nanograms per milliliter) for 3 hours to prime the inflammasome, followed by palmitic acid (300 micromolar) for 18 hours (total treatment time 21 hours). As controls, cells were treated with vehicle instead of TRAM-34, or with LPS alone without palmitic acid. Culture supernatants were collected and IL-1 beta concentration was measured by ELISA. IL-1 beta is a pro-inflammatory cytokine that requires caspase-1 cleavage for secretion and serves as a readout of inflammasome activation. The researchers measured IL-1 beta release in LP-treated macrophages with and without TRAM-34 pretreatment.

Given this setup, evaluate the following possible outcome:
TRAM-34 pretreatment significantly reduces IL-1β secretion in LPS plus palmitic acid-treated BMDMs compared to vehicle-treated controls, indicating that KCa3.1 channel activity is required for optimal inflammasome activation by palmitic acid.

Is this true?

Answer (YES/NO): YES